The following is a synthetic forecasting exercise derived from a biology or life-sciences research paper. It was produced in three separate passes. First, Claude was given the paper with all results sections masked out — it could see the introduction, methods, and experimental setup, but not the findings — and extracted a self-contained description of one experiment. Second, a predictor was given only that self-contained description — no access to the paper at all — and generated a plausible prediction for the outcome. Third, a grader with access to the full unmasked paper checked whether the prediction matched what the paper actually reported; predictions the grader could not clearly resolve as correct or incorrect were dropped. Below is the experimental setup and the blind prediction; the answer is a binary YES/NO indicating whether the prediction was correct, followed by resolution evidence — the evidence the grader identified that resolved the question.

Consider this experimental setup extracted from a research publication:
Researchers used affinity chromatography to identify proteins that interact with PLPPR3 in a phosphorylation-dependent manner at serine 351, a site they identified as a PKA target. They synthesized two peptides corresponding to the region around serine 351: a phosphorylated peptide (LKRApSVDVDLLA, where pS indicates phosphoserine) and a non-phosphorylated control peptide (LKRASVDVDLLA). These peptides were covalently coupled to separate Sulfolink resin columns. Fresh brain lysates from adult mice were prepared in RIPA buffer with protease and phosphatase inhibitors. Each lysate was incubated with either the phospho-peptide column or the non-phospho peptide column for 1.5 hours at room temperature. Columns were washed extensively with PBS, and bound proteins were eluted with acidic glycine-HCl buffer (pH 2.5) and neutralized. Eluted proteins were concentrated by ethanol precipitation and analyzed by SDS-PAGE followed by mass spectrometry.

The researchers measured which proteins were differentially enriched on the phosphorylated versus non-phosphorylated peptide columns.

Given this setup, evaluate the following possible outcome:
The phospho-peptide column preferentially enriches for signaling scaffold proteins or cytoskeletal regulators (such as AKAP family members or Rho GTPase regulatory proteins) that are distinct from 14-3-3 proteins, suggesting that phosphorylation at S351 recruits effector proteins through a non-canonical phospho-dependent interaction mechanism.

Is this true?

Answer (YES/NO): YES